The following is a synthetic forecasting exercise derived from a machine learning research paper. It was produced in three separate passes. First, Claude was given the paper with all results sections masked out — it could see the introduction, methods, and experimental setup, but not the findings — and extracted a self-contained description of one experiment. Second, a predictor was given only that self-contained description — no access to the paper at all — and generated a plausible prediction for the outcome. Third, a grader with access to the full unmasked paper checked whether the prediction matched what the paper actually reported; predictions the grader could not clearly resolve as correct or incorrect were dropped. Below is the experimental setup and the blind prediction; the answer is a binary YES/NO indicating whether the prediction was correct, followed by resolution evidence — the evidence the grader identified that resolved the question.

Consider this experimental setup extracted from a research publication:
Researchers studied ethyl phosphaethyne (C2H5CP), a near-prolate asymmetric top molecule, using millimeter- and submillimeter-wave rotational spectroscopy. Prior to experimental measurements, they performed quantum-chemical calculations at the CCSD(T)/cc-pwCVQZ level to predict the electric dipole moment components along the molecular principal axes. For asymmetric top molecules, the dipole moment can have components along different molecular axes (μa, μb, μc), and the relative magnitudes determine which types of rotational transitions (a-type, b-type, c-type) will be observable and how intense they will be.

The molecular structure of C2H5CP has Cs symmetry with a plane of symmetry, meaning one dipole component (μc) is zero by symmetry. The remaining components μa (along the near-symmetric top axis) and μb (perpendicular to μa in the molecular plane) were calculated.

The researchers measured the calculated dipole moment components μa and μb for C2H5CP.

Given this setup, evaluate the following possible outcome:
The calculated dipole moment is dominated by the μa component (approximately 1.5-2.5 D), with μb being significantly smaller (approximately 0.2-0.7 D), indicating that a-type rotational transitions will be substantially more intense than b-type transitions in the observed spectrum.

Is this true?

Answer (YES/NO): YES